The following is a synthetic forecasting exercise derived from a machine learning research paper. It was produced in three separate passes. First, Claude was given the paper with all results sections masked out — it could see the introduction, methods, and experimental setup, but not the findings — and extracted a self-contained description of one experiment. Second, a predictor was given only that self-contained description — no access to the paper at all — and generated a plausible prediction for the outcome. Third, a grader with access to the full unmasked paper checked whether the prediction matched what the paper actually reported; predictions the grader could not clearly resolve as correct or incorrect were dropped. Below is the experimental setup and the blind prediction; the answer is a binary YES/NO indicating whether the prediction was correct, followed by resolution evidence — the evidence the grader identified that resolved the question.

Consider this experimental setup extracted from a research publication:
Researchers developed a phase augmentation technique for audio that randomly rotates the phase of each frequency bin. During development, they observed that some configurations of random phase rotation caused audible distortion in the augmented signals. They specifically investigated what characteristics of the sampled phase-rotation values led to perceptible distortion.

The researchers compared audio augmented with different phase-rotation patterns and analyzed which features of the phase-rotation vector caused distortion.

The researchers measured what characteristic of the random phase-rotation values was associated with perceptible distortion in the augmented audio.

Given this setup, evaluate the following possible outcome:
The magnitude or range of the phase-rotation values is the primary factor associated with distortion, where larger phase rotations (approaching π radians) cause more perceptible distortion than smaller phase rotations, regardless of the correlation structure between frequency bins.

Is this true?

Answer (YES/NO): NO